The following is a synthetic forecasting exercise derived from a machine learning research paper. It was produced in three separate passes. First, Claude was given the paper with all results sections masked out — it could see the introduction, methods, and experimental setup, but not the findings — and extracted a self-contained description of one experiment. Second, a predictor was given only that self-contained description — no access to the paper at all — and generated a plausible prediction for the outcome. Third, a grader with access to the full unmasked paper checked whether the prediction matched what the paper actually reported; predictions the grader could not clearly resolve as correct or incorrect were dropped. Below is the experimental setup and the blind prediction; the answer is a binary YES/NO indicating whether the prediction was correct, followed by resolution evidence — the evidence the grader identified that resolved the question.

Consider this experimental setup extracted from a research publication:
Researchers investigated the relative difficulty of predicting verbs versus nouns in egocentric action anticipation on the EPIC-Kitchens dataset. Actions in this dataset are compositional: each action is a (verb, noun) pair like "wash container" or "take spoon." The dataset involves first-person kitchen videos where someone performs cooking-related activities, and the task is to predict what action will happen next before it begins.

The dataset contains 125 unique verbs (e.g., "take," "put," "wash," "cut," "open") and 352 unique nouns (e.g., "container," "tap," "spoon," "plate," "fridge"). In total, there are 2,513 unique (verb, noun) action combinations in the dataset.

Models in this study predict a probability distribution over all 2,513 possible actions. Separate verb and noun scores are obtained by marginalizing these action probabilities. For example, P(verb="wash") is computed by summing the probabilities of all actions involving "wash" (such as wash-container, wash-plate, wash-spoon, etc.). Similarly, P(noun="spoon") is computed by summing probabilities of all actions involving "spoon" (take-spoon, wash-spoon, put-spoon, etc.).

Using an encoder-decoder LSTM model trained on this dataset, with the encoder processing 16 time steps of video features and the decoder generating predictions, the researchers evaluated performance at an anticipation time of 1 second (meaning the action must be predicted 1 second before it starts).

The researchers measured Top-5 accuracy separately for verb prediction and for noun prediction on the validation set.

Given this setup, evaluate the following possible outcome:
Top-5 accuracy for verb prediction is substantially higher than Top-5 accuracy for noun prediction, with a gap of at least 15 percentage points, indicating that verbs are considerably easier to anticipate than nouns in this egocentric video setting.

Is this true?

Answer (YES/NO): YES